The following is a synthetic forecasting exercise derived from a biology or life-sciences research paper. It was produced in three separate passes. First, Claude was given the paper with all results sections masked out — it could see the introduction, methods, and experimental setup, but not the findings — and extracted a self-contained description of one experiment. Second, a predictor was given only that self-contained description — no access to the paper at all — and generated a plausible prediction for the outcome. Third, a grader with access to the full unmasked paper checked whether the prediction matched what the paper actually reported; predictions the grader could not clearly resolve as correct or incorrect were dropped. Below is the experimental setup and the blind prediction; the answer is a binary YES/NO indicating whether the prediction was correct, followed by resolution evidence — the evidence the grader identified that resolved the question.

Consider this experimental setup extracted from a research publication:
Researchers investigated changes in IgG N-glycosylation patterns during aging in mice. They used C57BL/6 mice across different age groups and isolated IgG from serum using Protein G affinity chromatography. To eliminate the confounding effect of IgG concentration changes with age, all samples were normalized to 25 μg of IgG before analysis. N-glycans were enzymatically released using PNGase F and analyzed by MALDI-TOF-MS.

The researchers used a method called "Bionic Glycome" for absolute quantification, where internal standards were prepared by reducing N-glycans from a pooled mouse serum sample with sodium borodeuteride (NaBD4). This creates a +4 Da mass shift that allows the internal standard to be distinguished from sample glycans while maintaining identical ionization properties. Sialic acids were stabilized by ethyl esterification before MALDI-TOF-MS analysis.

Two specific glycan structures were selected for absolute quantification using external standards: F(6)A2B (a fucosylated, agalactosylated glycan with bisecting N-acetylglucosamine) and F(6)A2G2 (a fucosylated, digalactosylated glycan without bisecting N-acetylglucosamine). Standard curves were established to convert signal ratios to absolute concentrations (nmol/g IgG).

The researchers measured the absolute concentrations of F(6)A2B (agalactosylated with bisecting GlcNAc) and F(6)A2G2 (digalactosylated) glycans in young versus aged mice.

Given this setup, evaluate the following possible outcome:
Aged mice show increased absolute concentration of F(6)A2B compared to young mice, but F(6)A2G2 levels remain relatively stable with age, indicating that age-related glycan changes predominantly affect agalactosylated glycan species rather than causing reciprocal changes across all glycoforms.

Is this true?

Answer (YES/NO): NO